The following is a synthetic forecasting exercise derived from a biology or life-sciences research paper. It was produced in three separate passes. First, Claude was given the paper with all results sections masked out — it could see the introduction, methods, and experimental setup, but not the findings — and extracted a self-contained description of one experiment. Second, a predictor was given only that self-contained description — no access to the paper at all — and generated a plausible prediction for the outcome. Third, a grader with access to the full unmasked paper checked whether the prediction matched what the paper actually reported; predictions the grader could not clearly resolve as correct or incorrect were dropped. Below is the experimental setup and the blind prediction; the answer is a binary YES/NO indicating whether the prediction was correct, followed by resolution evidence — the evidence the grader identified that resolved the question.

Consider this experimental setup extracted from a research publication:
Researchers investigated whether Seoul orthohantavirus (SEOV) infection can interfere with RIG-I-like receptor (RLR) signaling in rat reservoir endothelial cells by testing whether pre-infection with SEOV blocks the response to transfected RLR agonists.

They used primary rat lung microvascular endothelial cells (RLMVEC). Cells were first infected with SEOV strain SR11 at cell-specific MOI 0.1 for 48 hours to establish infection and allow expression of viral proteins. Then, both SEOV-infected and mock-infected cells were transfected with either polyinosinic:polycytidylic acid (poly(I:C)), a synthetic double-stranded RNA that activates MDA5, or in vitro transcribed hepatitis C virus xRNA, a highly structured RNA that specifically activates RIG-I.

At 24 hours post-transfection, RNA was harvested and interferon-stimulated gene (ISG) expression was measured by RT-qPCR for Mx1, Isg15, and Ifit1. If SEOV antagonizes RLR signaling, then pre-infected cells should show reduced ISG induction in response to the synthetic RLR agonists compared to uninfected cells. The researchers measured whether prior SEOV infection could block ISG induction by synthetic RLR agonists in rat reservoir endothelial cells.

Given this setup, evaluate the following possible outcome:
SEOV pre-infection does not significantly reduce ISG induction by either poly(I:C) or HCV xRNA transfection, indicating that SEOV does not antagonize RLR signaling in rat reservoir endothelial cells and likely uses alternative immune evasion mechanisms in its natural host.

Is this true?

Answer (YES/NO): YES